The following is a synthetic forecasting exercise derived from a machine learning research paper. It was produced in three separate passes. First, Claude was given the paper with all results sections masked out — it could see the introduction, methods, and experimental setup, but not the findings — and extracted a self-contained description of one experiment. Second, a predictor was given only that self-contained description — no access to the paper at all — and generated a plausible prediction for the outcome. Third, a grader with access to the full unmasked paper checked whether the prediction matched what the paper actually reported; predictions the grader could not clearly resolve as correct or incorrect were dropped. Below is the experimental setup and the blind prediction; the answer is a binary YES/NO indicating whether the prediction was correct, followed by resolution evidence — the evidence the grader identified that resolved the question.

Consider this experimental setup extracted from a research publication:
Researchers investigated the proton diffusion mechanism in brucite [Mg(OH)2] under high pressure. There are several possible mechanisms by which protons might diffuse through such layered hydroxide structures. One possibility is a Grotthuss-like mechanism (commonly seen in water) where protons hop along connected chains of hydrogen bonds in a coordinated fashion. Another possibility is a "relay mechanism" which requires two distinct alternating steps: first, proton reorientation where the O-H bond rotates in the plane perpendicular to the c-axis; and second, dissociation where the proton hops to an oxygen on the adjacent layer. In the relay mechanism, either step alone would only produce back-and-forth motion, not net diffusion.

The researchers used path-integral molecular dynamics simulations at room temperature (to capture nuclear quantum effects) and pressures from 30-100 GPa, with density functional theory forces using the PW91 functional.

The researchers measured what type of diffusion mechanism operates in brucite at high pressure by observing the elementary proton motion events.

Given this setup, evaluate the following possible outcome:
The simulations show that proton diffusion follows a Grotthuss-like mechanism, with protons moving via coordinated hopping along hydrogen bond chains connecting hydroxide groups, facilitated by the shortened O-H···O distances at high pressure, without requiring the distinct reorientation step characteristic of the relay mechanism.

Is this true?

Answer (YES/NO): NO